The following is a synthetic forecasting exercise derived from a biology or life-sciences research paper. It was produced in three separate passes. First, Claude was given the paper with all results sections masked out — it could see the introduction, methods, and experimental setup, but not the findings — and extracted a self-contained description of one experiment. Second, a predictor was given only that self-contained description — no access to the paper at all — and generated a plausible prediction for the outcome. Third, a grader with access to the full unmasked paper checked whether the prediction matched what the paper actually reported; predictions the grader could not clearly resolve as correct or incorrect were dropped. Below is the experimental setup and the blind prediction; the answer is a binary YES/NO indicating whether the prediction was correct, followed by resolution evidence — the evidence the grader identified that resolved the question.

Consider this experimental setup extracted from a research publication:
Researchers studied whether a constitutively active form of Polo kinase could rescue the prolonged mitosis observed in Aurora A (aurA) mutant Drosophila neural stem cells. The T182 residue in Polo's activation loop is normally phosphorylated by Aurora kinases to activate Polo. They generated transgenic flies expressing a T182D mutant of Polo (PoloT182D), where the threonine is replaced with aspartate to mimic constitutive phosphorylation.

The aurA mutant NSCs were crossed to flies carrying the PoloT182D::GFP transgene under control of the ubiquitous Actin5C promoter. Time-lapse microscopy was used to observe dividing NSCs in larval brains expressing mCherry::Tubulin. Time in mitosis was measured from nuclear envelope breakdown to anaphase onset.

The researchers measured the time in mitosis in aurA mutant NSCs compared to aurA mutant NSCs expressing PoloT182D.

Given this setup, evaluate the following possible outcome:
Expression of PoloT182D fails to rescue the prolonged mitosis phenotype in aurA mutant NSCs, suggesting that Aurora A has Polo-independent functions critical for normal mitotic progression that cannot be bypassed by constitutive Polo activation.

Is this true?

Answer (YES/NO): NO